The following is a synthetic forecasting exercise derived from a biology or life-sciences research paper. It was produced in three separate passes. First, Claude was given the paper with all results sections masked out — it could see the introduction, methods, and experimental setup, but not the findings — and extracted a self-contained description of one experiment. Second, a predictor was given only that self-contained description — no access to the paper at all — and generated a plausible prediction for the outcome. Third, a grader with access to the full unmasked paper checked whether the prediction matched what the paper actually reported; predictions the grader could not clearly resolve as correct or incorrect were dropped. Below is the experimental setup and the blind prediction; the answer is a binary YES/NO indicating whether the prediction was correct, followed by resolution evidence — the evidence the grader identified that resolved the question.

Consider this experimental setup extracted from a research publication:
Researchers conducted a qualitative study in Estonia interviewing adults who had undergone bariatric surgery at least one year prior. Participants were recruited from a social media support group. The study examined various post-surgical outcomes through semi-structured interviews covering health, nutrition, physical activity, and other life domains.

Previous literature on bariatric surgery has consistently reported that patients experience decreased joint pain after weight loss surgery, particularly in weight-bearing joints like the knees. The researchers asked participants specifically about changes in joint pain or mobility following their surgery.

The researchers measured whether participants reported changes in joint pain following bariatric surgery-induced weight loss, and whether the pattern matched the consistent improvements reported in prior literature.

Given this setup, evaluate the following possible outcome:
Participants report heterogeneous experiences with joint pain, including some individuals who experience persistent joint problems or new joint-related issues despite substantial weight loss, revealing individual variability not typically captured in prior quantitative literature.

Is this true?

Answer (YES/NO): YES